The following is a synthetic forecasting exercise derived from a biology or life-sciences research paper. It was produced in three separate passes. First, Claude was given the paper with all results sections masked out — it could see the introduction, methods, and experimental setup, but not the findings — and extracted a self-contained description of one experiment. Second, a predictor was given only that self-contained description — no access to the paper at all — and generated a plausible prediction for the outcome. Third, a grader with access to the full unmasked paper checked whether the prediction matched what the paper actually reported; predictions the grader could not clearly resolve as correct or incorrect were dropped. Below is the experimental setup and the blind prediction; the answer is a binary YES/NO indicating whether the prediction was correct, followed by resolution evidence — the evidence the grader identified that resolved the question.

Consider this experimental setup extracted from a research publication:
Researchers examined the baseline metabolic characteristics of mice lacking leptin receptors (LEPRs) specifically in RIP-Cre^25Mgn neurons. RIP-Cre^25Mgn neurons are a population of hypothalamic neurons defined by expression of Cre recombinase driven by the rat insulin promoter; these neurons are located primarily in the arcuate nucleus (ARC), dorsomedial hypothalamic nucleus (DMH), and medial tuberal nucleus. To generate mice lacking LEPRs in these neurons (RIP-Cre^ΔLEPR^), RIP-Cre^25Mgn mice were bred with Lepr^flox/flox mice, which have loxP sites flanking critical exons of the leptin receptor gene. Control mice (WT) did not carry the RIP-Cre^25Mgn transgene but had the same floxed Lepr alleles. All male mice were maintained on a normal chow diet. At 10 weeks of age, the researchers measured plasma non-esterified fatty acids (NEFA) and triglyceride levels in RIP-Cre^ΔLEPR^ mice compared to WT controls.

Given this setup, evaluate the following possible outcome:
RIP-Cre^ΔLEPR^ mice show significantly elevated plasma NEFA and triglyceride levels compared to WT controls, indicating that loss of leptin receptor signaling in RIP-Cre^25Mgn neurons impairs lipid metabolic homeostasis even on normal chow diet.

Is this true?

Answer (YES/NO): NO